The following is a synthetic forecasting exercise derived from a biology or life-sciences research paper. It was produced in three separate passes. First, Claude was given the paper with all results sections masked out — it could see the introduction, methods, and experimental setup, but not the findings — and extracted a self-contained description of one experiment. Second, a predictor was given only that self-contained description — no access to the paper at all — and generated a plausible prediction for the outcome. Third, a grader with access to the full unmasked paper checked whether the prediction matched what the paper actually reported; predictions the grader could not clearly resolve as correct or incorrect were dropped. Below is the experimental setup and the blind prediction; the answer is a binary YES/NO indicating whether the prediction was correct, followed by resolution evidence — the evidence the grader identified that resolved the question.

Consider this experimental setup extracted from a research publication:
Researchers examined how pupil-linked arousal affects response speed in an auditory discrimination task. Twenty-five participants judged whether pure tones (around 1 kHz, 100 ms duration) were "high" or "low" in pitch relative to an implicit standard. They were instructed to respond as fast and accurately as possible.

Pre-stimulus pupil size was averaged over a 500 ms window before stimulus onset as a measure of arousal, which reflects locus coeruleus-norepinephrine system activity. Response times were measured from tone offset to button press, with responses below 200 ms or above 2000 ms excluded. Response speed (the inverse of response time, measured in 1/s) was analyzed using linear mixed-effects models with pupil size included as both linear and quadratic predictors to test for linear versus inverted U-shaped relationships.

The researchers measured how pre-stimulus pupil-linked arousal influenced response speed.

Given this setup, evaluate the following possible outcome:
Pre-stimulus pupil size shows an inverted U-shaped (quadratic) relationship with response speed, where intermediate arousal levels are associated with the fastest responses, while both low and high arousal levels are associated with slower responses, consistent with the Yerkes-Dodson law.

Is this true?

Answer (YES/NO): NO